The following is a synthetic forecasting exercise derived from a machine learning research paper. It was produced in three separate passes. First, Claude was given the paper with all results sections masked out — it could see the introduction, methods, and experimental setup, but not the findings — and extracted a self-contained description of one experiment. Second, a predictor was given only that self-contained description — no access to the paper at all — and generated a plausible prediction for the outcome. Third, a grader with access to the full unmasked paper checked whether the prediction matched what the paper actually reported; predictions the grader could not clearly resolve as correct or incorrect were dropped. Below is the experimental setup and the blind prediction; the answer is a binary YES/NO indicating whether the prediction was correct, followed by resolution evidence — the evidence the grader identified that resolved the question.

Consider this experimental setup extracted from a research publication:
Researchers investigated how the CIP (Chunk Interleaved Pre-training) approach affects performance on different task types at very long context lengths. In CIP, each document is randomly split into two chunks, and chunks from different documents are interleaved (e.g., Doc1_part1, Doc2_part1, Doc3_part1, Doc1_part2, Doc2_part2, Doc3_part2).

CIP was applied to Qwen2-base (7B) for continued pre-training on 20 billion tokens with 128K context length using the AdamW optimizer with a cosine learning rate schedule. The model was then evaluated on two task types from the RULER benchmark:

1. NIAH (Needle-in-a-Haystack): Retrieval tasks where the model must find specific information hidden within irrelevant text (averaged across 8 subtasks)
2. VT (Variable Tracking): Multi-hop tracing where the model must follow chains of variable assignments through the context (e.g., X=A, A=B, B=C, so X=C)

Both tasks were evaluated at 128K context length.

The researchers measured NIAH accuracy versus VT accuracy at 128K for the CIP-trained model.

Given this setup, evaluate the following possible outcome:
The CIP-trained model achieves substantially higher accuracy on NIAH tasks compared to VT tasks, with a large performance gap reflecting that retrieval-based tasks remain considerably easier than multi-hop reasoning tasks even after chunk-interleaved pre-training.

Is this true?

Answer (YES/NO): NO